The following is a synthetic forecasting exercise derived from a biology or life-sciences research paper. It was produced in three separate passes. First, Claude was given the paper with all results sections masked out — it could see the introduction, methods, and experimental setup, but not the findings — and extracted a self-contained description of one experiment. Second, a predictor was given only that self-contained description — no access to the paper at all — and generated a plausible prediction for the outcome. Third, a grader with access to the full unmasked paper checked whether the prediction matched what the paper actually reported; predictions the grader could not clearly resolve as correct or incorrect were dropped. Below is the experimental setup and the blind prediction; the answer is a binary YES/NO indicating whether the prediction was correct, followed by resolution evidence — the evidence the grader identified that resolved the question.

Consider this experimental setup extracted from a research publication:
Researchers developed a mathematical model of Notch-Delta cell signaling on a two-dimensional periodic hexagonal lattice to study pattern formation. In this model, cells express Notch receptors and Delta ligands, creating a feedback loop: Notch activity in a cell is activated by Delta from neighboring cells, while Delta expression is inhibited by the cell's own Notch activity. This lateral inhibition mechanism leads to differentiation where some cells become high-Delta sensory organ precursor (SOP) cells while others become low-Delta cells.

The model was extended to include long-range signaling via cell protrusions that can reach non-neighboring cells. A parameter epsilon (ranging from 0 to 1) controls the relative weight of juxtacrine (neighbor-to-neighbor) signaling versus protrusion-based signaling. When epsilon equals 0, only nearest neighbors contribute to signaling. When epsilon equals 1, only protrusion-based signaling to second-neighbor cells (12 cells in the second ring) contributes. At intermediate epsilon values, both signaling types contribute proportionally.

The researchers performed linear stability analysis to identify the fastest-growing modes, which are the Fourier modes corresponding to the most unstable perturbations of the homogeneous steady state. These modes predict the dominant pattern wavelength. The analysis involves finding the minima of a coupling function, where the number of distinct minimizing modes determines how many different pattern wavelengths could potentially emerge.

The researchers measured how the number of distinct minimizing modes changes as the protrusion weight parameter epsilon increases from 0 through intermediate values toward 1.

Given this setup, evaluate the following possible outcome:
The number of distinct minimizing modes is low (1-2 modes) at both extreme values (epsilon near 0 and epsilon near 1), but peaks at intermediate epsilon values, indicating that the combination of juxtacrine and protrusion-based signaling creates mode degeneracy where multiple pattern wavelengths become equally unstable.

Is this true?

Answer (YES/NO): NO